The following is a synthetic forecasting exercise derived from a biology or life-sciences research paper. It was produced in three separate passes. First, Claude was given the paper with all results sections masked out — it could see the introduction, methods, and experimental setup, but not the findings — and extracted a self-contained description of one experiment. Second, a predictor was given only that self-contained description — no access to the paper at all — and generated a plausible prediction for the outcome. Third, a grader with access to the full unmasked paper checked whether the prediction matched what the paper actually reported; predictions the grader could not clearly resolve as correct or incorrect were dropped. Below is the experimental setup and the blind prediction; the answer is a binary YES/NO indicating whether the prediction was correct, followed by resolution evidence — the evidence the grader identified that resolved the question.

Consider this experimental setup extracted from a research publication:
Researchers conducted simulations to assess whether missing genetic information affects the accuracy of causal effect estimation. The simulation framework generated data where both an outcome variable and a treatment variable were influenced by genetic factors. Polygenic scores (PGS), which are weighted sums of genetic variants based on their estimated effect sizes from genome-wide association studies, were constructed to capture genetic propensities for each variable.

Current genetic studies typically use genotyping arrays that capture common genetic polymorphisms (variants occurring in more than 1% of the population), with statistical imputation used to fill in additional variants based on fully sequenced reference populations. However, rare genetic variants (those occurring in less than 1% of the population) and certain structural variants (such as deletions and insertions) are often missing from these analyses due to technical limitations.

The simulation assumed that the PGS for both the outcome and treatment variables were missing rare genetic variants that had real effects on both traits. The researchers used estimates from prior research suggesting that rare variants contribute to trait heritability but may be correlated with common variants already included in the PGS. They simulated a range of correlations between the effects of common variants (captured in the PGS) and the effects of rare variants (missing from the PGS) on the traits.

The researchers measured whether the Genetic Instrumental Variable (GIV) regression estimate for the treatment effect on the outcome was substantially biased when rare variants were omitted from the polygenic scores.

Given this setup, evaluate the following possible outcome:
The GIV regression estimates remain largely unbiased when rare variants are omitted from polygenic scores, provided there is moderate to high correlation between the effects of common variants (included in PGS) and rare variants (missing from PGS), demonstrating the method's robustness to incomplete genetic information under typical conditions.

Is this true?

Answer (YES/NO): NO